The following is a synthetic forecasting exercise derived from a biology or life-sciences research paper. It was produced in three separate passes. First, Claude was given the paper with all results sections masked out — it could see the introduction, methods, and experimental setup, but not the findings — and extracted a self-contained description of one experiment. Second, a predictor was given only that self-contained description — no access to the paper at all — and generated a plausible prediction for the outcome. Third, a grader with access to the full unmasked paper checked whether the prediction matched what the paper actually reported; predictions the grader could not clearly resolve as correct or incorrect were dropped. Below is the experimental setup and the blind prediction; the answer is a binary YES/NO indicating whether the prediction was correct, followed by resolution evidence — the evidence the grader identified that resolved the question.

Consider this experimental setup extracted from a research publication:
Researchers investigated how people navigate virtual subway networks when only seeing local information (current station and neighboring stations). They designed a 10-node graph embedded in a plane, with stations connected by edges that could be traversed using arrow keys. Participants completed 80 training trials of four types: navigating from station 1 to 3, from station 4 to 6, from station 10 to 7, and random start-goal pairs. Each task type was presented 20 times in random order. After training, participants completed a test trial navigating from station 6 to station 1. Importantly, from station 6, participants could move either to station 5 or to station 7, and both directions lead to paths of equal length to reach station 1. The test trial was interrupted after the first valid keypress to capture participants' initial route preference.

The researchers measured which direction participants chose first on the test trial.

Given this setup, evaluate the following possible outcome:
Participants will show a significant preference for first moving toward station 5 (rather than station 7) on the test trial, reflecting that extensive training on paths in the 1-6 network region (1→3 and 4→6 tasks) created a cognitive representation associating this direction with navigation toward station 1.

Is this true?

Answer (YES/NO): YES